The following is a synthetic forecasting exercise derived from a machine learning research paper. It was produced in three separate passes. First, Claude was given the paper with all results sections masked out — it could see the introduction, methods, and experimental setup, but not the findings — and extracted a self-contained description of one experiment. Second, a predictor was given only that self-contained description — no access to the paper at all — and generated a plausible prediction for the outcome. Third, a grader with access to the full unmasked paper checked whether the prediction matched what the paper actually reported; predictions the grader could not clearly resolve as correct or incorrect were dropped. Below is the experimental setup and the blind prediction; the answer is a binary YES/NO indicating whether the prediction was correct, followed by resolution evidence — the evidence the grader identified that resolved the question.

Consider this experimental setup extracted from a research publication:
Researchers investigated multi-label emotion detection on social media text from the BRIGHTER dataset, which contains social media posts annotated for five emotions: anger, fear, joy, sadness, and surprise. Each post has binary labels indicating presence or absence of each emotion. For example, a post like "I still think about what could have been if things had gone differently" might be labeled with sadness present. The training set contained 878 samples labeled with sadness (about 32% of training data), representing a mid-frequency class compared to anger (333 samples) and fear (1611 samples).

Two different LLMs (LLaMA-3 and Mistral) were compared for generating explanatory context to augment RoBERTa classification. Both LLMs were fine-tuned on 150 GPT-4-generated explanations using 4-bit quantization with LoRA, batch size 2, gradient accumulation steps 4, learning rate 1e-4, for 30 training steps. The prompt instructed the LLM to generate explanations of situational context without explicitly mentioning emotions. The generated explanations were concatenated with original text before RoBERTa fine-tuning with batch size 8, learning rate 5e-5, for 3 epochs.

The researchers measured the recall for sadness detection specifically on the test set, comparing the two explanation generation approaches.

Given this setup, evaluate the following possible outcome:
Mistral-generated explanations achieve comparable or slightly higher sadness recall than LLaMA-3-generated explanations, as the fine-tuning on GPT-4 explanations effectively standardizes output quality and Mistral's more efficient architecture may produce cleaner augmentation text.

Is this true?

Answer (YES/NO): NO